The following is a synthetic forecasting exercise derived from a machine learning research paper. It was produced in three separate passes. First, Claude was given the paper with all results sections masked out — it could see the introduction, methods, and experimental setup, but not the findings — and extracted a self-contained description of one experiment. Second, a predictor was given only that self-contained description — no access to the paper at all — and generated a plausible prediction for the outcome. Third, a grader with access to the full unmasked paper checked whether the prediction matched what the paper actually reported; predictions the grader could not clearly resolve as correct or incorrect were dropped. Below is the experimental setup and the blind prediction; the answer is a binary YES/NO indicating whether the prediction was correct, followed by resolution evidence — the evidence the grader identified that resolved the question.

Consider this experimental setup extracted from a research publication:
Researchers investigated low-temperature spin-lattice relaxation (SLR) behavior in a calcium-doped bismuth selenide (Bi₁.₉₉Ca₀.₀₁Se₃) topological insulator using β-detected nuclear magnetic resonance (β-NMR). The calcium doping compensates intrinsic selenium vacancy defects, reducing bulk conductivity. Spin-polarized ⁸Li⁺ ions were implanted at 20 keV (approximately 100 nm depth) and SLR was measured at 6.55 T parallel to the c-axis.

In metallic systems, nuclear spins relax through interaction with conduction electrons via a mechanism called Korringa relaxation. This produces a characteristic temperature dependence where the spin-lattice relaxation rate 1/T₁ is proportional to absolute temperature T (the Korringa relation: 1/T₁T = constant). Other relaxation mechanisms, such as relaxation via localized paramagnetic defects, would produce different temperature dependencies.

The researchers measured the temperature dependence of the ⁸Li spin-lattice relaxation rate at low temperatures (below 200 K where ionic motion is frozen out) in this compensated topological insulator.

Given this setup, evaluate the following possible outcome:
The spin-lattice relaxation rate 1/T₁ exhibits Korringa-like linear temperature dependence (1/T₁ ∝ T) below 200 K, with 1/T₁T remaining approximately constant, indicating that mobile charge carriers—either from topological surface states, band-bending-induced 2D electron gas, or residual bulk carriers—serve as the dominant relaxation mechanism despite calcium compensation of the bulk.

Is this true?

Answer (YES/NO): YES